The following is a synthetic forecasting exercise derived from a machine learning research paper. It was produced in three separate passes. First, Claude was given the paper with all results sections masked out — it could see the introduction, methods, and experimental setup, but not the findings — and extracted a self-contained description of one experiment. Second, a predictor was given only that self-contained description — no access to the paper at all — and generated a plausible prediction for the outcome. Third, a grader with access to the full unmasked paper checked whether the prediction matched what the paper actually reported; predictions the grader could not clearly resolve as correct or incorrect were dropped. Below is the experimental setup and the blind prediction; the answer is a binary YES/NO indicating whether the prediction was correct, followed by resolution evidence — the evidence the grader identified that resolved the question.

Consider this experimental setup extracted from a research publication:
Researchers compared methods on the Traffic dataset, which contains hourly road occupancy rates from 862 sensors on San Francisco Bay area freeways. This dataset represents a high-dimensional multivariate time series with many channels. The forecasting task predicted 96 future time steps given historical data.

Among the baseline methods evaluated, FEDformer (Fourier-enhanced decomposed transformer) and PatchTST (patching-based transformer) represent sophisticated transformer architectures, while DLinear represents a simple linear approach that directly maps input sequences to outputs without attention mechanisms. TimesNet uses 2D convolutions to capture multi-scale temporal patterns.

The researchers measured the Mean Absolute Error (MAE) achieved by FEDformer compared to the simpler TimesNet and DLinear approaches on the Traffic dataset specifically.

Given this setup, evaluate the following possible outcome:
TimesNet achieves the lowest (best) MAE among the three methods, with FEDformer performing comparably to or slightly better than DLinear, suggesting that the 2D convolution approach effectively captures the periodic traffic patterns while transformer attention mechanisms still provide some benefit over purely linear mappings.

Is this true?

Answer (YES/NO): NO